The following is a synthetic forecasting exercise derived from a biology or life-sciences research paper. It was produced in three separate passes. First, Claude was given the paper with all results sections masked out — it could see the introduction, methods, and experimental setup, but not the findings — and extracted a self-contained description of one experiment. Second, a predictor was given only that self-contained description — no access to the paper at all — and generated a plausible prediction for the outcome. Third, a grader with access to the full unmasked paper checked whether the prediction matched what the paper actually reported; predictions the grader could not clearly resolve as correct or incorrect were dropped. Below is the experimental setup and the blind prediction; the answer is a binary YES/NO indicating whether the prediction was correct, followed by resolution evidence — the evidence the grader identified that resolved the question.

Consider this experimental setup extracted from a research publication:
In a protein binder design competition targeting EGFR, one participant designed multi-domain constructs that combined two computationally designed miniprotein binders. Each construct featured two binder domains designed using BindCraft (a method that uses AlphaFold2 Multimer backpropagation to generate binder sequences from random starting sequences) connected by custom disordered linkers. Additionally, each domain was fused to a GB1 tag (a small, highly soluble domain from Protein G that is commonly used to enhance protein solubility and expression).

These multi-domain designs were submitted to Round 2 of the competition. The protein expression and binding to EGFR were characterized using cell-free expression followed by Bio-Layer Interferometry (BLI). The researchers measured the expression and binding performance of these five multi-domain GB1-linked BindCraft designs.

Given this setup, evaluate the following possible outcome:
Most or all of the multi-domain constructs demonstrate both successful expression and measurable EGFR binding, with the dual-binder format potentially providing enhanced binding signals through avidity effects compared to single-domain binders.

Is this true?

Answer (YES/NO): NO